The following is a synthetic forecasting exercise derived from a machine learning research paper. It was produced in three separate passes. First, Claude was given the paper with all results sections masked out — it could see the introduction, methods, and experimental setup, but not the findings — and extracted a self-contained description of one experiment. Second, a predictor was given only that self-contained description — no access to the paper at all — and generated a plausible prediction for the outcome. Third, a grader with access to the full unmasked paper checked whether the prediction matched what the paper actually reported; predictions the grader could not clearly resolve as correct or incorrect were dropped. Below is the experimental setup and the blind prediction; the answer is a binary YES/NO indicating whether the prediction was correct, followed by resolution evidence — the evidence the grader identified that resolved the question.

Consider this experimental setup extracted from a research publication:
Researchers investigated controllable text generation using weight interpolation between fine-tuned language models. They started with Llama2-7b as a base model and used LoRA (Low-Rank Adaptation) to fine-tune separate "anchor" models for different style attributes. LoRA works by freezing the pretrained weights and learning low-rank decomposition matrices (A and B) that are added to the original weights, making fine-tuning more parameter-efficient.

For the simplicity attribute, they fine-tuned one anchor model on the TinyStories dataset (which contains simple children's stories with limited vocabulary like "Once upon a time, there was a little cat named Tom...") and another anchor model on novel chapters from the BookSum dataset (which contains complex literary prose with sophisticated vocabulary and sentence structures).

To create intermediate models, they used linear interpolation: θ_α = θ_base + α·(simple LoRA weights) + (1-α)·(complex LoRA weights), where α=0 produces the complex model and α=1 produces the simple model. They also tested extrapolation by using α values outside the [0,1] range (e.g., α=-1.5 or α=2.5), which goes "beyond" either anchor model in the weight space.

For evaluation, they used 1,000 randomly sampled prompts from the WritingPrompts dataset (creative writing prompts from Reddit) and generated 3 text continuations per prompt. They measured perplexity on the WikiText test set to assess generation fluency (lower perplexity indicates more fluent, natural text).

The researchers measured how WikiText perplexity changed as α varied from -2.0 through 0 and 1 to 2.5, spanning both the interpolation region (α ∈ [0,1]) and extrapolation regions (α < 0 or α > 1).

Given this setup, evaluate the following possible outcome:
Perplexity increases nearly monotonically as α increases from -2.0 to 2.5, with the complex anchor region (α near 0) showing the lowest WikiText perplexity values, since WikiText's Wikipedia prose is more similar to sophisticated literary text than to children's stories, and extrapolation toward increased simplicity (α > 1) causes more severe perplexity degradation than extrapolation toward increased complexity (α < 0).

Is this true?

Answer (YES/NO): NO